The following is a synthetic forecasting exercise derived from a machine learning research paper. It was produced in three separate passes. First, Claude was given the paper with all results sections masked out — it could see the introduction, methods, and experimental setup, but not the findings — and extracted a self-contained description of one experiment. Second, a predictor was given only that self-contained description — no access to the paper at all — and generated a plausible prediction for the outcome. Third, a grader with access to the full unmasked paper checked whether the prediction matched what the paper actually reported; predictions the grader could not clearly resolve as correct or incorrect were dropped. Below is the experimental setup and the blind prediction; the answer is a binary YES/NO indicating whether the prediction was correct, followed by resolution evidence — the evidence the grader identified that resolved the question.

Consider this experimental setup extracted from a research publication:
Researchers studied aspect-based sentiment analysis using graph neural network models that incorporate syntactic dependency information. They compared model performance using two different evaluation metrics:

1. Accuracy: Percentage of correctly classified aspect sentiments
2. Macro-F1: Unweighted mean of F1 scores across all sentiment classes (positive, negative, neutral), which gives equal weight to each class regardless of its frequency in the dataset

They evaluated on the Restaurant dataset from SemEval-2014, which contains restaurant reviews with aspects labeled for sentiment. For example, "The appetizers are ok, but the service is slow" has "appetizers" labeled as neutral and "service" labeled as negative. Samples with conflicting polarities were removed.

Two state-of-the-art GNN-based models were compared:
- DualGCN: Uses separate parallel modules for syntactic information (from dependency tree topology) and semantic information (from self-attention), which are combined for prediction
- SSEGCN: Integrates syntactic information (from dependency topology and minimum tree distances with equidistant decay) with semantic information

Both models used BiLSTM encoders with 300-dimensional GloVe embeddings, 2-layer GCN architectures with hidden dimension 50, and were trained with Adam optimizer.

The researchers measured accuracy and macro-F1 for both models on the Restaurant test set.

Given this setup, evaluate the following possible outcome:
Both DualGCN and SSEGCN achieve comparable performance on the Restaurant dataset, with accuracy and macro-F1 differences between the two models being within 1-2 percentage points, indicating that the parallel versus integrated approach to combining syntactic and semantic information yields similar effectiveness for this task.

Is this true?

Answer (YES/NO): YES